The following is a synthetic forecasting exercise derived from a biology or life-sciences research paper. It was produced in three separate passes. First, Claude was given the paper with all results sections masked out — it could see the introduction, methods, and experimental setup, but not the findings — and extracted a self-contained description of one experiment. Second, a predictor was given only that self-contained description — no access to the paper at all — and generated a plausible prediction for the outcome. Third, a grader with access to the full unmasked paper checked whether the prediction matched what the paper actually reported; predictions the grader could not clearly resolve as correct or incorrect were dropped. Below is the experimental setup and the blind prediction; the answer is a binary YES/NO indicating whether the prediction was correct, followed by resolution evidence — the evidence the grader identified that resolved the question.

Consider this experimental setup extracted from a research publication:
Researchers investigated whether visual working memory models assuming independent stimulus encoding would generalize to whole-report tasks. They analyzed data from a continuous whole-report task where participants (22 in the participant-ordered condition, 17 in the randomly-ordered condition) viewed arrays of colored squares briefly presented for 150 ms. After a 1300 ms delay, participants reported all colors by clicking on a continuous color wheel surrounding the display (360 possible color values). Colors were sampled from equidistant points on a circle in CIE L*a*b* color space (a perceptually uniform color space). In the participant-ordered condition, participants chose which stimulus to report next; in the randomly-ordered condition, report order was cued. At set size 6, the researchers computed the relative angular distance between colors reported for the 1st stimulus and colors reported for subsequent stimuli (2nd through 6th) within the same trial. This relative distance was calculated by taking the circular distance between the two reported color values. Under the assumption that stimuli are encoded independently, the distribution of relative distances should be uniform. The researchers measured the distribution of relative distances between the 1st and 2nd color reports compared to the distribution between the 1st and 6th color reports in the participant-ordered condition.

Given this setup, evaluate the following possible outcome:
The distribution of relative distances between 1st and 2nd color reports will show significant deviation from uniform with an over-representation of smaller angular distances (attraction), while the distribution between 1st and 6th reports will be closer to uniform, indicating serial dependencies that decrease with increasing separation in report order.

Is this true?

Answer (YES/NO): NO